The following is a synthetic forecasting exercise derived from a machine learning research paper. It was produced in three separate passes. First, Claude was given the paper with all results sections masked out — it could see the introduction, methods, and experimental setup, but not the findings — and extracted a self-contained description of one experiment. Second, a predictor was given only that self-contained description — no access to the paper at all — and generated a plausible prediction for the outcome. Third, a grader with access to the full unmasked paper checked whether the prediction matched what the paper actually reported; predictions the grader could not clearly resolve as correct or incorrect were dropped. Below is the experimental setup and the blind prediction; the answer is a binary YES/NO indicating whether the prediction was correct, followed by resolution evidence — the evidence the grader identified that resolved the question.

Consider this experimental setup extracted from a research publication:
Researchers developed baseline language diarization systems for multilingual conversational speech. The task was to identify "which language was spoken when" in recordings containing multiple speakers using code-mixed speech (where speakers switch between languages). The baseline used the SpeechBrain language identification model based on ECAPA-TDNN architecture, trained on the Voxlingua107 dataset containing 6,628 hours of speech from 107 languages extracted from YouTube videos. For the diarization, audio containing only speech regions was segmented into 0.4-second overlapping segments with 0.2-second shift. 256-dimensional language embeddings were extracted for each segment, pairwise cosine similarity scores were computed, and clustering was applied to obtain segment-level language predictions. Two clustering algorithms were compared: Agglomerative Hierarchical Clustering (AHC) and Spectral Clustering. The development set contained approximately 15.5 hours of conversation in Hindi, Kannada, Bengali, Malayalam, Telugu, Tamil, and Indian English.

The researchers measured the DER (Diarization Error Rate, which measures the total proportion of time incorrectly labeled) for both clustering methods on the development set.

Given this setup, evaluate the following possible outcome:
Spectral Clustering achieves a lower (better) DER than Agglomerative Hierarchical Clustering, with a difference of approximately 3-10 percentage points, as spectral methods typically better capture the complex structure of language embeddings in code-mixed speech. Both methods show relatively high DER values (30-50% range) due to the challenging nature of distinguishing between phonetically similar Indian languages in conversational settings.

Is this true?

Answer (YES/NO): NO